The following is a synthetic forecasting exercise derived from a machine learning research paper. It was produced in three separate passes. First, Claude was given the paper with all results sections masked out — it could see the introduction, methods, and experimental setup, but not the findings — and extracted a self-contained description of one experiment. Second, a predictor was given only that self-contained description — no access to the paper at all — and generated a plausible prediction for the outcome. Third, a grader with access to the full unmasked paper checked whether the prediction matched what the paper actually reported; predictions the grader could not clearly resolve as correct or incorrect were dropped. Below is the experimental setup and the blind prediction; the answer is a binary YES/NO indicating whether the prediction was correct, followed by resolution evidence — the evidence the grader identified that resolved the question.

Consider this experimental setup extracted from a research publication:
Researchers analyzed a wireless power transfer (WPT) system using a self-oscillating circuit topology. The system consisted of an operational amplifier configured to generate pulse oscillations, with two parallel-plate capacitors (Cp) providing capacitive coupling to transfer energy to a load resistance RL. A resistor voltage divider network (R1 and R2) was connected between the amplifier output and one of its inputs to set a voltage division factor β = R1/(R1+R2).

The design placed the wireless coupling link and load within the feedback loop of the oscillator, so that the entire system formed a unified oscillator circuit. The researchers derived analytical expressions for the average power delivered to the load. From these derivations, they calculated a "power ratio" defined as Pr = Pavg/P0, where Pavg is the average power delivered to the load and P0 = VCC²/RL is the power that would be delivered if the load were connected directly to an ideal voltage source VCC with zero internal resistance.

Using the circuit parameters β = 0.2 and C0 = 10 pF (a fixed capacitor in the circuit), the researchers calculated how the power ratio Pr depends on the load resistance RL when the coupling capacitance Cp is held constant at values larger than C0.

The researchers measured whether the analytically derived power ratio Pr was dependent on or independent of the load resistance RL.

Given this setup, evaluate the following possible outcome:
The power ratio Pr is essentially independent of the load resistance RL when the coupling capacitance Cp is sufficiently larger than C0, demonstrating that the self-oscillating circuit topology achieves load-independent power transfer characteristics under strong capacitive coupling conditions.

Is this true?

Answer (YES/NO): YES